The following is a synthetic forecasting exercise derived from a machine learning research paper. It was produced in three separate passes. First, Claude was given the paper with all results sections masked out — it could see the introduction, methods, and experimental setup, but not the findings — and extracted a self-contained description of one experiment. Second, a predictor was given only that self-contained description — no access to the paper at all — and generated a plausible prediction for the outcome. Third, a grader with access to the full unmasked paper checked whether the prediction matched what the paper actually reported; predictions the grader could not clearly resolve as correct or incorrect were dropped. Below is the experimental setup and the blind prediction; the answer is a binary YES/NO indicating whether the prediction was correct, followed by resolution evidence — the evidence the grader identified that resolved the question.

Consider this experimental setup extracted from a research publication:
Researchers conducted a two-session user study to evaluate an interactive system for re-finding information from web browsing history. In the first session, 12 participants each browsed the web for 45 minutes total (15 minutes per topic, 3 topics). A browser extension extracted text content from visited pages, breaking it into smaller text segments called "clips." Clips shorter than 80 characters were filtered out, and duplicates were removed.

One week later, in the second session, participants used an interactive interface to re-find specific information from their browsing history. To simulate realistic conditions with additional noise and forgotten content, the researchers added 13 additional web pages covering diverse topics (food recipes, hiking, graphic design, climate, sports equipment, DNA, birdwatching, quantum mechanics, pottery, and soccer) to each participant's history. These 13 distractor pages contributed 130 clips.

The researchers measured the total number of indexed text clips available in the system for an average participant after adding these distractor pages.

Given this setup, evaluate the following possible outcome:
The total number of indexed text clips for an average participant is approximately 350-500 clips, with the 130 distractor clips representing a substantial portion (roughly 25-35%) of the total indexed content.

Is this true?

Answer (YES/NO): NO